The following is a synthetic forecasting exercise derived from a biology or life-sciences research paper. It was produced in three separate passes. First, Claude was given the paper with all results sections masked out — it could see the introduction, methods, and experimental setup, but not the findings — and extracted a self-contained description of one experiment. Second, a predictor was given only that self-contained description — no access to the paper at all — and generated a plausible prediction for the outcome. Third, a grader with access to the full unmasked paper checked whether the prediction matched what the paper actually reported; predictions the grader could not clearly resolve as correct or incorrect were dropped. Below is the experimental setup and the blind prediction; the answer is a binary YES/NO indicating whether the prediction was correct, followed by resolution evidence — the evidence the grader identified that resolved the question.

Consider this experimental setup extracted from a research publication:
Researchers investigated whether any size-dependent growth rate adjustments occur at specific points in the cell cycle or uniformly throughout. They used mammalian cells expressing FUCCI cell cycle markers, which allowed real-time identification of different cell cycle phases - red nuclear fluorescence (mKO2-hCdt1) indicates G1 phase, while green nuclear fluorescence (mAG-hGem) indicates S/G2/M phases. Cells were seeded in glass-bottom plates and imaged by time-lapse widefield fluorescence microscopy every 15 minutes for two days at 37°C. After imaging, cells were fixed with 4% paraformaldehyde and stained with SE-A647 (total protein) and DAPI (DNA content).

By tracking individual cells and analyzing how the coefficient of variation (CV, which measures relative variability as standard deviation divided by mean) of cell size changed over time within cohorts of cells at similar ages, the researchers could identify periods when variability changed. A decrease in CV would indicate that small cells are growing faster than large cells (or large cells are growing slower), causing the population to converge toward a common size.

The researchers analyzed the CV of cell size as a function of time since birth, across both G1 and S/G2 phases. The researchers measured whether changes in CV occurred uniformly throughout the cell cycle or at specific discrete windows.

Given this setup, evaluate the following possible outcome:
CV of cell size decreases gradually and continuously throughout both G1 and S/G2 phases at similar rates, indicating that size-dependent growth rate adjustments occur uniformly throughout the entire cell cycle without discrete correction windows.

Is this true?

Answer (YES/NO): NO